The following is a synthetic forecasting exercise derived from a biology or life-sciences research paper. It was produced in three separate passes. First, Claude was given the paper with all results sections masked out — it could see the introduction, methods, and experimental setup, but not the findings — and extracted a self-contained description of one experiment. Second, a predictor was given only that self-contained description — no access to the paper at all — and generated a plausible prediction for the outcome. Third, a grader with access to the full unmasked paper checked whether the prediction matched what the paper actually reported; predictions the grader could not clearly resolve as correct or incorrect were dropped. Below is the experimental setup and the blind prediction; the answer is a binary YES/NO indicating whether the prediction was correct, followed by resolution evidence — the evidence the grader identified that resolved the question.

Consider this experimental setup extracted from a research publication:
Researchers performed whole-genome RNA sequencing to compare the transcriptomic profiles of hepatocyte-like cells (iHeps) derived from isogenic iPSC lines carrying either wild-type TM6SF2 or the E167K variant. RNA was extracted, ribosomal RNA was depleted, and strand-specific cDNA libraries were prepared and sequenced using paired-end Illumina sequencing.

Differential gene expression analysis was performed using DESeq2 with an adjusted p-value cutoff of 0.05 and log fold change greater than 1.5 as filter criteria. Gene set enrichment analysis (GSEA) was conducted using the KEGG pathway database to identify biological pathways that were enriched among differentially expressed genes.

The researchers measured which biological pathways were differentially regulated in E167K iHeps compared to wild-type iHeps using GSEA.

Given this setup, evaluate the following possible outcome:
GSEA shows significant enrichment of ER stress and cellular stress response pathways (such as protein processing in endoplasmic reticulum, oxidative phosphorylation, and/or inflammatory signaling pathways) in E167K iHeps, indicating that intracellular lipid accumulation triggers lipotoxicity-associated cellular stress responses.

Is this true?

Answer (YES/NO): NO